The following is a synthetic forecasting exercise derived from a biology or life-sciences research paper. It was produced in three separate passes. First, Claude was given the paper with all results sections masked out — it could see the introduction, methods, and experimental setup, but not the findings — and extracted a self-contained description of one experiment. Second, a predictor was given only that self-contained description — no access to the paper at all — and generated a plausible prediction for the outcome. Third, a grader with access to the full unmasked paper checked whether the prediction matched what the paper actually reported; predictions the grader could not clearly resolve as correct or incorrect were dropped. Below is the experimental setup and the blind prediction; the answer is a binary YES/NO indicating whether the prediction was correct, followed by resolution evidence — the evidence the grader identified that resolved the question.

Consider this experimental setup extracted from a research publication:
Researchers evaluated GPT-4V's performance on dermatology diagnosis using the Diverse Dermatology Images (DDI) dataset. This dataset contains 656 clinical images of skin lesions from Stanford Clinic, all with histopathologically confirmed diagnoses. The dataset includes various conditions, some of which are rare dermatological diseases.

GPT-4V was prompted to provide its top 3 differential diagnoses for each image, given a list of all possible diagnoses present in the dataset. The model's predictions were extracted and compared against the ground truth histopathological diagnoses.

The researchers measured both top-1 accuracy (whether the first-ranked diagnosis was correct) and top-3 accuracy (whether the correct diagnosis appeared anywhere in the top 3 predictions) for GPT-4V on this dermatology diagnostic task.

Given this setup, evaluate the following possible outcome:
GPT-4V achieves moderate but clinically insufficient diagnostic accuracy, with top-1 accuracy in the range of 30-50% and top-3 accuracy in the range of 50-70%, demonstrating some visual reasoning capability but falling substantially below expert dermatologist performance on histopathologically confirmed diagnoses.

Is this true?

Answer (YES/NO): NO